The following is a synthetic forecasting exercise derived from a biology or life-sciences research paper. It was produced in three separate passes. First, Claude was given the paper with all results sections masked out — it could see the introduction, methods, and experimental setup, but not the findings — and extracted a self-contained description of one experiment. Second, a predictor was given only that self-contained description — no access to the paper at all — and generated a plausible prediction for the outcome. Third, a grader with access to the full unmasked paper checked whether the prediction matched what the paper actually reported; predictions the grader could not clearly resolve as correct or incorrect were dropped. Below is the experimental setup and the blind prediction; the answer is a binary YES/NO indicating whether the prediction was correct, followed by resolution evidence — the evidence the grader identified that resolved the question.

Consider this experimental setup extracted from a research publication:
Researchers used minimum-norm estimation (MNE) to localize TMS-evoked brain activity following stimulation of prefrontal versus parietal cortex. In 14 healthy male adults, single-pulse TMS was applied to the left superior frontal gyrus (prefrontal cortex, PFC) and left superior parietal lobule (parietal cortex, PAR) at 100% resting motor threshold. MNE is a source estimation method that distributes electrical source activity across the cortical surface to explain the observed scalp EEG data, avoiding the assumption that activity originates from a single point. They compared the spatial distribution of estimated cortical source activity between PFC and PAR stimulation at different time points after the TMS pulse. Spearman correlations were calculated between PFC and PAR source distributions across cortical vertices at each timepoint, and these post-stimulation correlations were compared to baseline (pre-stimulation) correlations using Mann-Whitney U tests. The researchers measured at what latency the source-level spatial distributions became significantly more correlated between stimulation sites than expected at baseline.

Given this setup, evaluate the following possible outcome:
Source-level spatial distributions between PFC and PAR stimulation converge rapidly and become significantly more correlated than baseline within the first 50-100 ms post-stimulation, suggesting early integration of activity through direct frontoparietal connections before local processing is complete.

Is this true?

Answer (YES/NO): NO